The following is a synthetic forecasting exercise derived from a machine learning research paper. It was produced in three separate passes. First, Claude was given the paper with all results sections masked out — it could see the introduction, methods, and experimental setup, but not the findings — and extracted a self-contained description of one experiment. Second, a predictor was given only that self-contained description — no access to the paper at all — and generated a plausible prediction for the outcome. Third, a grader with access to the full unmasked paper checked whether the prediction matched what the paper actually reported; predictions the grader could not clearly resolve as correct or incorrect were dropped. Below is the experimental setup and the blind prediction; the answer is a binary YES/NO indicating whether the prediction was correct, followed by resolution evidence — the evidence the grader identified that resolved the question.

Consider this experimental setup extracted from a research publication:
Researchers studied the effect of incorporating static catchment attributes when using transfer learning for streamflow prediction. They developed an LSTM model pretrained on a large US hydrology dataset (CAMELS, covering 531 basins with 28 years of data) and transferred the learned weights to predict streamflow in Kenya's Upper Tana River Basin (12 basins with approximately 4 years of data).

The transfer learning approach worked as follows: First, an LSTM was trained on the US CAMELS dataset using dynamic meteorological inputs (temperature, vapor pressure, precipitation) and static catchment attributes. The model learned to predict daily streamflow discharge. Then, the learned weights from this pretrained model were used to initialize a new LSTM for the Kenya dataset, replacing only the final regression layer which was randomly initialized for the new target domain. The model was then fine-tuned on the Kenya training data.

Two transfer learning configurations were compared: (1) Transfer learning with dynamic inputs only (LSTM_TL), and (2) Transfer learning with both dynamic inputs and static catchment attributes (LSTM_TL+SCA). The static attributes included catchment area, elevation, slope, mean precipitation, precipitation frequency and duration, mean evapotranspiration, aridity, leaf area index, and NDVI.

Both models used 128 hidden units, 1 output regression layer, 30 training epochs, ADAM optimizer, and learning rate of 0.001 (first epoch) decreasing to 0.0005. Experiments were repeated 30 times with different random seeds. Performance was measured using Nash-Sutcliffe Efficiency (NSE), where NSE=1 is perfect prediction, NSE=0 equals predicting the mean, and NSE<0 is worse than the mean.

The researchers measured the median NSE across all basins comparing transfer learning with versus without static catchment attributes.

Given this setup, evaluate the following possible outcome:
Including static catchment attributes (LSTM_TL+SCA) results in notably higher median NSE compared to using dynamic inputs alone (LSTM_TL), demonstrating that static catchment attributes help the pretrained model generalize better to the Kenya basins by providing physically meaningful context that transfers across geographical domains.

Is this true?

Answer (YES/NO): NO